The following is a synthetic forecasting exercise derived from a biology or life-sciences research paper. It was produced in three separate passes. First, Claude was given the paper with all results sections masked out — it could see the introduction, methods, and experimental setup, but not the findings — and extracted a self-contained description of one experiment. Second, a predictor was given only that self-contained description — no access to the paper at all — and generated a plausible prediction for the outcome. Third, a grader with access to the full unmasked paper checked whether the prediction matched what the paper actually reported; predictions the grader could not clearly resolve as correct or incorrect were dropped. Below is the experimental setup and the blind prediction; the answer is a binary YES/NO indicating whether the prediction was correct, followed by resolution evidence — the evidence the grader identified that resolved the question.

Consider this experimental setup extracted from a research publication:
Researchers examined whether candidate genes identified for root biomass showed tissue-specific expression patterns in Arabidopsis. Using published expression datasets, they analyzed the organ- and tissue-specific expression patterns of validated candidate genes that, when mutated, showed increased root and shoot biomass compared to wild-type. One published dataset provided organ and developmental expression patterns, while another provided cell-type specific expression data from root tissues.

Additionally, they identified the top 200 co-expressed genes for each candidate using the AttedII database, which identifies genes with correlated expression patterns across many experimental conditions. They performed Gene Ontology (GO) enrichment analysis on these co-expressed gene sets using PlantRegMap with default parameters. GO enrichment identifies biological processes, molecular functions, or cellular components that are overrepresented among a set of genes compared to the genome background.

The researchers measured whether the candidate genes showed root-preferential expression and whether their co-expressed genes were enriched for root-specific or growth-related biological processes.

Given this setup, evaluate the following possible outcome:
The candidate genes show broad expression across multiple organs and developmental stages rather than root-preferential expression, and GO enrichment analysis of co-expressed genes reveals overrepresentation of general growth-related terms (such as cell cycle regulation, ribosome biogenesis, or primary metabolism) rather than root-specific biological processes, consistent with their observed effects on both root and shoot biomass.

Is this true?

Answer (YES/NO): YES